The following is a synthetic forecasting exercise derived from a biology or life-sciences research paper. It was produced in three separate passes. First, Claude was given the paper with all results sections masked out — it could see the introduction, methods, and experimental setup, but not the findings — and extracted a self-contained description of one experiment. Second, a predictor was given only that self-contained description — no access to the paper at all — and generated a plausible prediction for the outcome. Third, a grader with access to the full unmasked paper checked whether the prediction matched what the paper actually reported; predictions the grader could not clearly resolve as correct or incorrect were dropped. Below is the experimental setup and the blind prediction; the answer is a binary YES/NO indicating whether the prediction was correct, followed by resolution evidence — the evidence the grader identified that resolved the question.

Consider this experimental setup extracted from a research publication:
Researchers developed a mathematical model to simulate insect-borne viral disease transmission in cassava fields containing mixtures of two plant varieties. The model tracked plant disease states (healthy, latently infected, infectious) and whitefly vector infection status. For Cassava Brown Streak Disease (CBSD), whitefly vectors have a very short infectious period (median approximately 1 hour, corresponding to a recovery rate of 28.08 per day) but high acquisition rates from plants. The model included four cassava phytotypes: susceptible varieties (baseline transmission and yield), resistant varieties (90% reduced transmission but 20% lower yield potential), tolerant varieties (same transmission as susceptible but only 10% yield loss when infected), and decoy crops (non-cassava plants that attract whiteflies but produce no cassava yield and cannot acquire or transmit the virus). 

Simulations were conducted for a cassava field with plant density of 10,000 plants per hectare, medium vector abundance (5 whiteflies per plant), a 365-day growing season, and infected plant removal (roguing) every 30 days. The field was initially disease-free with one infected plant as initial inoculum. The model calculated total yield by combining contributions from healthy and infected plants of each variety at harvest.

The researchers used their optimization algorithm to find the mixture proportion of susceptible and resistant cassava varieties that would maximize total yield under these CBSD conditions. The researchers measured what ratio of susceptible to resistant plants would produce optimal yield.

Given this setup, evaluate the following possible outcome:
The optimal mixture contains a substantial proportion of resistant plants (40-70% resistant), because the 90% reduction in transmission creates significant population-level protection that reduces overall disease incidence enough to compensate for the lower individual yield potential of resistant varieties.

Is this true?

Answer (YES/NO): NO